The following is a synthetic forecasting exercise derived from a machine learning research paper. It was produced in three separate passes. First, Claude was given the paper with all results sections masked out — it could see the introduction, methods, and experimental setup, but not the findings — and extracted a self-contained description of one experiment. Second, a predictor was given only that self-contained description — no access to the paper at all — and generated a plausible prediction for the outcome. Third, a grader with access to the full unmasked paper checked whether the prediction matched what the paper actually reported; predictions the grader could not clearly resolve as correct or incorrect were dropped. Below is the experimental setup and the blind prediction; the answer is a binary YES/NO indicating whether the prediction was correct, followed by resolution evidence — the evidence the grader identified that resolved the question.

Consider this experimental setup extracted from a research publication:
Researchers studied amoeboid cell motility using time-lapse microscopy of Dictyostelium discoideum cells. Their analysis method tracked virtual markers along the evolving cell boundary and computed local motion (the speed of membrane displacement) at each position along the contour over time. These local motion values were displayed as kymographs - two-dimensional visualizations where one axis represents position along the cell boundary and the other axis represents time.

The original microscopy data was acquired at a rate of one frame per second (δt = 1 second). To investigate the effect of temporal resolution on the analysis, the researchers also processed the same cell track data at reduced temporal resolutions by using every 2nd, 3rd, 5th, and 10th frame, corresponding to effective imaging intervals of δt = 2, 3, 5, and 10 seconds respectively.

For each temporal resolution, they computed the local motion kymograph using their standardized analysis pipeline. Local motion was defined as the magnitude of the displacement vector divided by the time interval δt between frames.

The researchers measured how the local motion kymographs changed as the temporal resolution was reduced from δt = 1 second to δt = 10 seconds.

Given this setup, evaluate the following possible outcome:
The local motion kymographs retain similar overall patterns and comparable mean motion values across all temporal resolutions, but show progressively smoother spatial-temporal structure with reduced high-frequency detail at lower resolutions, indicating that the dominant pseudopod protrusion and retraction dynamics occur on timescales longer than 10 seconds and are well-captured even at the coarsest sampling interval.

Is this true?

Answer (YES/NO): NO